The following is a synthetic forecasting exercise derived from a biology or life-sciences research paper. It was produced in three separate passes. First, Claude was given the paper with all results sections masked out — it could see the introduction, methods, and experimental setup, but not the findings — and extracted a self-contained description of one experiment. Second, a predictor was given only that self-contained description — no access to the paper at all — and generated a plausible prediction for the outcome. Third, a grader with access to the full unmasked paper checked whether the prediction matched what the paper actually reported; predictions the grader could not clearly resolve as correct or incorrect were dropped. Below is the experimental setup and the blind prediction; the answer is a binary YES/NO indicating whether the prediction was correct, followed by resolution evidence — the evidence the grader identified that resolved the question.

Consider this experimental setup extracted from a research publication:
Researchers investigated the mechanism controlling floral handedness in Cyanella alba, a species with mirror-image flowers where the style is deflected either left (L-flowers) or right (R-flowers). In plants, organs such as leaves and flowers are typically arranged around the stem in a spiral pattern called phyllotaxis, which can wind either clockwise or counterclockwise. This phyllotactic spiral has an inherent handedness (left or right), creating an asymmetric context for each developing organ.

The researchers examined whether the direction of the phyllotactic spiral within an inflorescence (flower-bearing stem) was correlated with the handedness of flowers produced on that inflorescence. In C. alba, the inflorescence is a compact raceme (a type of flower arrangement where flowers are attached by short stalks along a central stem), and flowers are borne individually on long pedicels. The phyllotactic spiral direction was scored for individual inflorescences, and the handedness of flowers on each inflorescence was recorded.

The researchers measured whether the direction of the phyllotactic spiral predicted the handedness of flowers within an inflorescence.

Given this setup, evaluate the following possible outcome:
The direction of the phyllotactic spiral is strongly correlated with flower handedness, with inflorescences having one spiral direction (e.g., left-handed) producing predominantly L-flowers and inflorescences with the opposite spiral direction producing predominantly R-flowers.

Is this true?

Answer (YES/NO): YES